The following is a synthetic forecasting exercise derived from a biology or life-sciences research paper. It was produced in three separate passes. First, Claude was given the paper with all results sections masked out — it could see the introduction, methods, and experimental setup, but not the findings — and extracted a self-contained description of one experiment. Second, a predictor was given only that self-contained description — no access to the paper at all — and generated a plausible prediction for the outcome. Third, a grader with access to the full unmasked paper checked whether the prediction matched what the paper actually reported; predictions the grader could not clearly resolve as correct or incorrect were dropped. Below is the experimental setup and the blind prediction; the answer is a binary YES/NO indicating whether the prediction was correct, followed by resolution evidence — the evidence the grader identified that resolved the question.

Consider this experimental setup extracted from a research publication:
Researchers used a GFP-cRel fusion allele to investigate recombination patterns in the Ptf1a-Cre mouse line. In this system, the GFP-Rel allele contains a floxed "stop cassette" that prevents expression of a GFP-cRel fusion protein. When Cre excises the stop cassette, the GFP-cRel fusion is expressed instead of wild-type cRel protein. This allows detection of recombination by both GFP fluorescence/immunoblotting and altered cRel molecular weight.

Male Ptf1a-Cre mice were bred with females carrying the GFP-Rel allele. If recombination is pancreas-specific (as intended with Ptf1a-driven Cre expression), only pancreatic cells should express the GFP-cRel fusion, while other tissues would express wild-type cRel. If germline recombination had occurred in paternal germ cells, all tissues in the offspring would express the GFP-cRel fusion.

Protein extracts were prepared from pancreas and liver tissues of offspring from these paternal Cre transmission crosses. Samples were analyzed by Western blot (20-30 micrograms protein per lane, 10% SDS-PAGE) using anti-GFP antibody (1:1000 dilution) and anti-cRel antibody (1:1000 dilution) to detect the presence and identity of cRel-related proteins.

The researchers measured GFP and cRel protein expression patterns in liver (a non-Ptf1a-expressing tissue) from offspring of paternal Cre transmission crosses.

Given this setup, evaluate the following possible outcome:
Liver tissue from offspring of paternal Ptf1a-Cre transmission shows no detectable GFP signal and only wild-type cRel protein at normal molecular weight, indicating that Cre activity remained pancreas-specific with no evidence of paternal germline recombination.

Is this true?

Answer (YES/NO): NO